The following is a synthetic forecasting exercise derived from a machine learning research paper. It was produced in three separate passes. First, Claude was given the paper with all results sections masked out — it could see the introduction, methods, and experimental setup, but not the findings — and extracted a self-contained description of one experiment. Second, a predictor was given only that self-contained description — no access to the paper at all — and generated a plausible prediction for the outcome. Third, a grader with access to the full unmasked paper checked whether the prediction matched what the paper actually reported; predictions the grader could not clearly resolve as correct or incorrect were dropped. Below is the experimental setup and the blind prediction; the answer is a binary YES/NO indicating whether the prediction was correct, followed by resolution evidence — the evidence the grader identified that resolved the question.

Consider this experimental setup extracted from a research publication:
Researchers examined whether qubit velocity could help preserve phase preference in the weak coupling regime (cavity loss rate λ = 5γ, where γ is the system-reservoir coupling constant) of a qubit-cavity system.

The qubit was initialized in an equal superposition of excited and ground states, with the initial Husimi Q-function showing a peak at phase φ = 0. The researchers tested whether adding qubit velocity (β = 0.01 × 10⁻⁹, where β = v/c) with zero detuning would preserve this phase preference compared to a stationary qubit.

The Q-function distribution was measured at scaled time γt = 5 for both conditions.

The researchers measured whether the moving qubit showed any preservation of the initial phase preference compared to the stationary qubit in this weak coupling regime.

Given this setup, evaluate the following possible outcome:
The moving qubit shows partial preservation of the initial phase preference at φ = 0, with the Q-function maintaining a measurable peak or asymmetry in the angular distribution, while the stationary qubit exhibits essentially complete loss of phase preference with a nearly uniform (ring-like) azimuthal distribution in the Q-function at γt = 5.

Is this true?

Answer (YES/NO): NO